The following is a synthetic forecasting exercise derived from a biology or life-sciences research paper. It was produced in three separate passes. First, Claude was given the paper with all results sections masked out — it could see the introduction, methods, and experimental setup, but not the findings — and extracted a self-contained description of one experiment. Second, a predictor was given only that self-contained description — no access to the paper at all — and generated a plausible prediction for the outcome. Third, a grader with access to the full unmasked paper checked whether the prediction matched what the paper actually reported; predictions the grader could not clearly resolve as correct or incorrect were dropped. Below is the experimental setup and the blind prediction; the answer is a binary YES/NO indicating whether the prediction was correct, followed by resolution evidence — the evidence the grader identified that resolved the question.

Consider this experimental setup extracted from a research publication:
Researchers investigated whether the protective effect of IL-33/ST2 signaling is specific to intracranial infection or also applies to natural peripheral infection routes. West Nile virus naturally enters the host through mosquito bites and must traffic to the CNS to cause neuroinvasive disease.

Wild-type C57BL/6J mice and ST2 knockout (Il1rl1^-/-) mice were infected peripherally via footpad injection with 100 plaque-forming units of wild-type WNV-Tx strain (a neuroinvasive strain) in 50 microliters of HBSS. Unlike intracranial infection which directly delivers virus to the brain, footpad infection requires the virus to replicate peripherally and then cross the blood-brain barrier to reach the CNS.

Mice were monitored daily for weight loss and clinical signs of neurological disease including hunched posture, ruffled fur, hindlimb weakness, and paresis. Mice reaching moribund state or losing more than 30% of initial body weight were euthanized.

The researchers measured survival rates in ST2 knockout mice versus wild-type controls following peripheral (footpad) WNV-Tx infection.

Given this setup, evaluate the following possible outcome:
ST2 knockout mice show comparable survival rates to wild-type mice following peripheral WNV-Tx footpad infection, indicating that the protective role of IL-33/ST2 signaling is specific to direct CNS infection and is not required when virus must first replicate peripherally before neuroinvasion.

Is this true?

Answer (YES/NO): NO